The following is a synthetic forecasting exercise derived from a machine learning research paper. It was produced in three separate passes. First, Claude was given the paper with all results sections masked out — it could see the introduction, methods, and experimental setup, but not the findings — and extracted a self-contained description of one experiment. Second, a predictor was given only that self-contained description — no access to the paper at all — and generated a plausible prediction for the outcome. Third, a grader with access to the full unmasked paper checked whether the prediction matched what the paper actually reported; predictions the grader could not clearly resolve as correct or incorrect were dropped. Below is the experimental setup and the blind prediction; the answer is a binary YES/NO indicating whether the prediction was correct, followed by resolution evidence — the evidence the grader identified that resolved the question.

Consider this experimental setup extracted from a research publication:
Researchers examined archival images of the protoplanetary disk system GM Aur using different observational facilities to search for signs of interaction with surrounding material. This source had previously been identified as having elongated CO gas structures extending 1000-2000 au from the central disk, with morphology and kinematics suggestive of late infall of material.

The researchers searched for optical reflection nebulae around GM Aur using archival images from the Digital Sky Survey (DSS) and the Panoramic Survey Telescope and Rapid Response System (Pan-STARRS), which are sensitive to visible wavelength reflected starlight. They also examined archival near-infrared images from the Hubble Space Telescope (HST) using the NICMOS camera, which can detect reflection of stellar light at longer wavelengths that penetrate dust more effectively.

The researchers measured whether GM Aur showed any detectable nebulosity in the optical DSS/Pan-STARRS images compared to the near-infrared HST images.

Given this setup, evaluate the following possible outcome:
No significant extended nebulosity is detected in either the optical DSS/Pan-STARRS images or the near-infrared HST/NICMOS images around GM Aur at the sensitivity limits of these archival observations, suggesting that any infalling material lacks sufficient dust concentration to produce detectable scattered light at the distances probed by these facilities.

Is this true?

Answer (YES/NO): NO